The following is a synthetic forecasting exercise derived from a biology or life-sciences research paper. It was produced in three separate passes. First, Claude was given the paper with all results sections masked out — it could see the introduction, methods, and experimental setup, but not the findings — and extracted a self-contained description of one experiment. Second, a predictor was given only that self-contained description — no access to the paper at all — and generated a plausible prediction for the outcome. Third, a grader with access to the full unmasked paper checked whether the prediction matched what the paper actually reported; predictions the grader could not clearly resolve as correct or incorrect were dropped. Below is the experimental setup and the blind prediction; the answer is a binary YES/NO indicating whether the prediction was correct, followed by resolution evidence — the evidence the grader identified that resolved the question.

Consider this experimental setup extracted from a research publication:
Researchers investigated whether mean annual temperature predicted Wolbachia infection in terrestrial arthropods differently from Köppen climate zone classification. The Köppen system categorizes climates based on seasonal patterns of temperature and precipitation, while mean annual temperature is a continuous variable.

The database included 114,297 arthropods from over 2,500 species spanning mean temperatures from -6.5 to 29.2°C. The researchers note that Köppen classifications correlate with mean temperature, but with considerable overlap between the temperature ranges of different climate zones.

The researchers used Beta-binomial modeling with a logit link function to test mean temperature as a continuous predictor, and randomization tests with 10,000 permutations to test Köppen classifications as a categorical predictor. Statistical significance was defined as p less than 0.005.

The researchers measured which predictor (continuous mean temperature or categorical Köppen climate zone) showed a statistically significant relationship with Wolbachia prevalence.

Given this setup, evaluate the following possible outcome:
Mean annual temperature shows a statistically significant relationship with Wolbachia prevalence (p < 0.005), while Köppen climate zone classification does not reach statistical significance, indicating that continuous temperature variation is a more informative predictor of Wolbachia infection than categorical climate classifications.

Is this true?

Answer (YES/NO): NO